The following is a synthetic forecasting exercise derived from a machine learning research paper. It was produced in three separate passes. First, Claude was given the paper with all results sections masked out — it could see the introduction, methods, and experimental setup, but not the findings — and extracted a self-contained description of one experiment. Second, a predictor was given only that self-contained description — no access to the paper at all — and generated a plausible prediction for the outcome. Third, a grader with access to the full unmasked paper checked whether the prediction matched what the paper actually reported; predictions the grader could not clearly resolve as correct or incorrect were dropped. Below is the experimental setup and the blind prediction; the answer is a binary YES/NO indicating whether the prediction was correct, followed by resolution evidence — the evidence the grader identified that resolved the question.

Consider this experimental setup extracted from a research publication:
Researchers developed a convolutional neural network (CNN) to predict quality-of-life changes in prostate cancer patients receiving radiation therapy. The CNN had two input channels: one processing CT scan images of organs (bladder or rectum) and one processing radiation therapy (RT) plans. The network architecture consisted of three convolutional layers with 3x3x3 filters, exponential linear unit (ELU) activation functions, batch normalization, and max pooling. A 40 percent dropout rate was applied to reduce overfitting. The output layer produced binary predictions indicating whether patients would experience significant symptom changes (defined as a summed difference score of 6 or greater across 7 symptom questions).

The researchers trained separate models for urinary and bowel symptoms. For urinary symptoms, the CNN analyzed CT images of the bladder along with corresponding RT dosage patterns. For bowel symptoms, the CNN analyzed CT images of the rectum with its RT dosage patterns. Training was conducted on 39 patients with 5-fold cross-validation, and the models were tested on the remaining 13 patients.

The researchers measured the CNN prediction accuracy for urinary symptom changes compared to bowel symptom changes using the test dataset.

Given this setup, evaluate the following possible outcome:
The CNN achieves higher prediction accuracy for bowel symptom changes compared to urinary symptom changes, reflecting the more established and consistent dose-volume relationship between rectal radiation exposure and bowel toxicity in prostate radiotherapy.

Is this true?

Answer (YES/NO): YES